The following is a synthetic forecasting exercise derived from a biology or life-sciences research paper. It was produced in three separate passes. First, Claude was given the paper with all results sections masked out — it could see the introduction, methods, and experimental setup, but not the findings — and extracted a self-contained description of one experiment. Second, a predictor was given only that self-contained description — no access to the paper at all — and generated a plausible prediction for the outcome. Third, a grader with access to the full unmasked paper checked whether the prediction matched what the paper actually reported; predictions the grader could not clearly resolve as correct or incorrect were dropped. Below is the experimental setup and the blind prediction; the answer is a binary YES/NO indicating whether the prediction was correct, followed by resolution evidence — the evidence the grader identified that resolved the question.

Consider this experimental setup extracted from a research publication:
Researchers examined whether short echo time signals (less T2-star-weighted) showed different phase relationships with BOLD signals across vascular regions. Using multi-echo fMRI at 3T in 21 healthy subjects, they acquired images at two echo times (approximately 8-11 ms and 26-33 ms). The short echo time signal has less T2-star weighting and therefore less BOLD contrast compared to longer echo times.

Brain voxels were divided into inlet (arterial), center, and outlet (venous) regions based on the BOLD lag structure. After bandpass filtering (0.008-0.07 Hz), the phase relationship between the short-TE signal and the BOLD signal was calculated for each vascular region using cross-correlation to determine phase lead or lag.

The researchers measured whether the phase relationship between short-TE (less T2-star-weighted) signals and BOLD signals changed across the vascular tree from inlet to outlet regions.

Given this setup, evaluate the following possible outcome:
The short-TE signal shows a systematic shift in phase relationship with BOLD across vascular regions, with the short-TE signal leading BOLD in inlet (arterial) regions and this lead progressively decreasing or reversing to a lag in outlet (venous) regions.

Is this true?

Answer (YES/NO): NO